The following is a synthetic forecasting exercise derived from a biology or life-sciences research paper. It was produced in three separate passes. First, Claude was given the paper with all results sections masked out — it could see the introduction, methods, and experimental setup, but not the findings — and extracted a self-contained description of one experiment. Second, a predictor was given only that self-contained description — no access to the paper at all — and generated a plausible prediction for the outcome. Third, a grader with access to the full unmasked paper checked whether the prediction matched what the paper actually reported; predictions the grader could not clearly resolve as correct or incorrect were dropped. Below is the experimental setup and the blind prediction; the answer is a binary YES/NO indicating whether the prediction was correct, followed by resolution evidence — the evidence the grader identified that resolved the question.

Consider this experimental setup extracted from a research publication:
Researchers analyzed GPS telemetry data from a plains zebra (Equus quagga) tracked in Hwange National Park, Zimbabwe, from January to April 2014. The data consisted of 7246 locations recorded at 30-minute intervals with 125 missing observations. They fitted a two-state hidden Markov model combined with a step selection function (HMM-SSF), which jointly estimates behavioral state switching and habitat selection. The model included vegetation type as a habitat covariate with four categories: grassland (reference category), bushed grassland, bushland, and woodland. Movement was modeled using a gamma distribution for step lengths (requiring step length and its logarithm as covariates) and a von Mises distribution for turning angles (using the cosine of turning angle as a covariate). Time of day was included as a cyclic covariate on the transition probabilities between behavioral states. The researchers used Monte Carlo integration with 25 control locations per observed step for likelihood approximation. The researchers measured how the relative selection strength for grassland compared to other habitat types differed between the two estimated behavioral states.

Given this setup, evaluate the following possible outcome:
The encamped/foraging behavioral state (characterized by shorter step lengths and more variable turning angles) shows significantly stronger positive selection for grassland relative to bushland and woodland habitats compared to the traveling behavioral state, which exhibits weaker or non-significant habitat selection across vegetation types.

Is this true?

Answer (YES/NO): NO